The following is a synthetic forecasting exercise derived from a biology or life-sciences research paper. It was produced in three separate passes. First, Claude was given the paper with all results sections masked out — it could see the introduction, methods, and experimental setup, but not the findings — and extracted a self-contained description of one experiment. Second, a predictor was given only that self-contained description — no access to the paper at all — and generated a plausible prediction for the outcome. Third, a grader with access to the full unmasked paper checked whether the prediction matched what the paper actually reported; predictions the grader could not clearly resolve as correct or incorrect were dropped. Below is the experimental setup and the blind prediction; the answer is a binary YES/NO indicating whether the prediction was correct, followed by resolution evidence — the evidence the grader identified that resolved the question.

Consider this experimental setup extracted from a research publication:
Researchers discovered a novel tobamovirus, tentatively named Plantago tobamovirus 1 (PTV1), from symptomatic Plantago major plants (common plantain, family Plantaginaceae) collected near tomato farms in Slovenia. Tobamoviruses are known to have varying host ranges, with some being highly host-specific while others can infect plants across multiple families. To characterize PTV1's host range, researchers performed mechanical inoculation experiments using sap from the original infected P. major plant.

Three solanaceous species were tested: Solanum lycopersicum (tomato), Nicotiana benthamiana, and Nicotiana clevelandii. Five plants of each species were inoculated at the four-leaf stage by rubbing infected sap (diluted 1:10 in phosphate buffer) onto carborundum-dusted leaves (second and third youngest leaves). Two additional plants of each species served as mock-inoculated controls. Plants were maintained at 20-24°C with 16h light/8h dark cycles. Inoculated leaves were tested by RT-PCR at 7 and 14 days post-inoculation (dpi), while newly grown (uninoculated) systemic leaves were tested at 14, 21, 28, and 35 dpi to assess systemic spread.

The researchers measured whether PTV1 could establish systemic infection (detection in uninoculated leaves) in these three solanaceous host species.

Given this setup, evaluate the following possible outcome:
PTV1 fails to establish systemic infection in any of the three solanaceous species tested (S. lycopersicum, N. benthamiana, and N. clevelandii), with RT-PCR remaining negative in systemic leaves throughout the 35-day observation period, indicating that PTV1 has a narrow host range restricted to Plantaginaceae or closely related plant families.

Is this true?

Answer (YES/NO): NO